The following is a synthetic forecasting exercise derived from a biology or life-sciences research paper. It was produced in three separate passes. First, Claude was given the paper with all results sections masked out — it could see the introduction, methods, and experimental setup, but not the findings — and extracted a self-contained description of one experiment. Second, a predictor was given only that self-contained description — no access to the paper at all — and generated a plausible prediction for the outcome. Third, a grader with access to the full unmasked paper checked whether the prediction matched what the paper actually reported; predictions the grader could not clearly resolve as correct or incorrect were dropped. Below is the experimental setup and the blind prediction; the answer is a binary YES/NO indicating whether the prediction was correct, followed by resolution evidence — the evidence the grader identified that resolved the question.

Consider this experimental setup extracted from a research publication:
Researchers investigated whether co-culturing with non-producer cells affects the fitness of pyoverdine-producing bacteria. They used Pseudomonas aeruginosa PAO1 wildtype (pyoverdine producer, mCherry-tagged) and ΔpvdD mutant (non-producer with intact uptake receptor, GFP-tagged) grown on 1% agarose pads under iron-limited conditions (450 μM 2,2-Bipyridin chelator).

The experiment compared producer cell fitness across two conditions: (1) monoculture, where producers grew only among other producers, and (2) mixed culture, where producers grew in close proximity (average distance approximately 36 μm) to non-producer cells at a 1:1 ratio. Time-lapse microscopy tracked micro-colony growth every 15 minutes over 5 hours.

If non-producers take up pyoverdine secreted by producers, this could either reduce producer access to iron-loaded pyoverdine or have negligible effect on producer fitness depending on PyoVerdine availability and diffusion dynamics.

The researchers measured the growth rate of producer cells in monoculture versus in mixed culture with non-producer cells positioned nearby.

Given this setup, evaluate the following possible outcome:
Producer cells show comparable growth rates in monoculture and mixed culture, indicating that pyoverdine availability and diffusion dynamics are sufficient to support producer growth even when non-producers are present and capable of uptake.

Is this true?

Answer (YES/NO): NO